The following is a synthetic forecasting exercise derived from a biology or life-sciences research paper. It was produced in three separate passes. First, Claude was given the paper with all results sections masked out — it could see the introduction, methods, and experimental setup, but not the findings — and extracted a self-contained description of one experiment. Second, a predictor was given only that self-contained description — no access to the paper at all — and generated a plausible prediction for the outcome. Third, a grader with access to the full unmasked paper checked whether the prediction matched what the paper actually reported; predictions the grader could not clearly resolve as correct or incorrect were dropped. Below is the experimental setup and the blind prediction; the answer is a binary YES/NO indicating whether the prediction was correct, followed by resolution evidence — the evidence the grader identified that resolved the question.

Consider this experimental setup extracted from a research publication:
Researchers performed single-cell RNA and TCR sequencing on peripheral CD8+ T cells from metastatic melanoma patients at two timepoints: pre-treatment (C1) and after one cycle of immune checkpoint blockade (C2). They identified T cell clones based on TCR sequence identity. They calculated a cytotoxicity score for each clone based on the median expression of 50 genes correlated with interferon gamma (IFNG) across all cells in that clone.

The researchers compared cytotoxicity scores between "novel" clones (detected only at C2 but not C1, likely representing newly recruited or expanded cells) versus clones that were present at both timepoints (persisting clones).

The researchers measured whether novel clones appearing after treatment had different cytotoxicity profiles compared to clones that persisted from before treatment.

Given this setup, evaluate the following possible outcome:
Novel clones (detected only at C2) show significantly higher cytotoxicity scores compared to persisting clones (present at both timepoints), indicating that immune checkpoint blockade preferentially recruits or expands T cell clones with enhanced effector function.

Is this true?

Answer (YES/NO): NO